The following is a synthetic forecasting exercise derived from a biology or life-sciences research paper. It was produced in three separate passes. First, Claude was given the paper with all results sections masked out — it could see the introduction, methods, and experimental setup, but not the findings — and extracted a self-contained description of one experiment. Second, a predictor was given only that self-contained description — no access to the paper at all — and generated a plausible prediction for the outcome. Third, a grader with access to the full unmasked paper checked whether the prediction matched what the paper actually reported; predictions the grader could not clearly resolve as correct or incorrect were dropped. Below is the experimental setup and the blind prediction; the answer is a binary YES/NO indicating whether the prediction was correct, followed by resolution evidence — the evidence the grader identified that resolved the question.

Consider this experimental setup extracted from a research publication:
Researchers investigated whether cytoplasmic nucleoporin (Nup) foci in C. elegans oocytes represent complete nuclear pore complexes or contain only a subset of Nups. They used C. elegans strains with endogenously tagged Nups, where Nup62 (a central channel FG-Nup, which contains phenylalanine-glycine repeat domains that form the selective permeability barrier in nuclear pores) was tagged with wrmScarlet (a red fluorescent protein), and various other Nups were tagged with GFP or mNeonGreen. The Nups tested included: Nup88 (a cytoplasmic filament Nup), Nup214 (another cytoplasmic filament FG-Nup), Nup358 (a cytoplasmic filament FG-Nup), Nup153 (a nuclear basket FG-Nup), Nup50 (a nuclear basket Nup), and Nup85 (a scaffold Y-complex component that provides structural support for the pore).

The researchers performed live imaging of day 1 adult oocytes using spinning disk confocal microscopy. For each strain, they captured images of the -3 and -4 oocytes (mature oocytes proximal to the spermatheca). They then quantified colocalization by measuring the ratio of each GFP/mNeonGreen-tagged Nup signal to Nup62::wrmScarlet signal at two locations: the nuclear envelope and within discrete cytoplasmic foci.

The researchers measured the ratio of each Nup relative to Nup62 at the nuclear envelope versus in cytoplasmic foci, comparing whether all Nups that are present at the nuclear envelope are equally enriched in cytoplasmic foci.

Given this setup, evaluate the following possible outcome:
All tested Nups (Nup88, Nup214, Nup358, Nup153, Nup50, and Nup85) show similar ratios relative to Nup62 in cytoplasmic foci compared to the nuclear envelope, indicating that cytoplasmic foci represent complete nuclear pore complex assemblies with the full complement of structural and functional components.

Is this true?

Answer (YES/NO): NO